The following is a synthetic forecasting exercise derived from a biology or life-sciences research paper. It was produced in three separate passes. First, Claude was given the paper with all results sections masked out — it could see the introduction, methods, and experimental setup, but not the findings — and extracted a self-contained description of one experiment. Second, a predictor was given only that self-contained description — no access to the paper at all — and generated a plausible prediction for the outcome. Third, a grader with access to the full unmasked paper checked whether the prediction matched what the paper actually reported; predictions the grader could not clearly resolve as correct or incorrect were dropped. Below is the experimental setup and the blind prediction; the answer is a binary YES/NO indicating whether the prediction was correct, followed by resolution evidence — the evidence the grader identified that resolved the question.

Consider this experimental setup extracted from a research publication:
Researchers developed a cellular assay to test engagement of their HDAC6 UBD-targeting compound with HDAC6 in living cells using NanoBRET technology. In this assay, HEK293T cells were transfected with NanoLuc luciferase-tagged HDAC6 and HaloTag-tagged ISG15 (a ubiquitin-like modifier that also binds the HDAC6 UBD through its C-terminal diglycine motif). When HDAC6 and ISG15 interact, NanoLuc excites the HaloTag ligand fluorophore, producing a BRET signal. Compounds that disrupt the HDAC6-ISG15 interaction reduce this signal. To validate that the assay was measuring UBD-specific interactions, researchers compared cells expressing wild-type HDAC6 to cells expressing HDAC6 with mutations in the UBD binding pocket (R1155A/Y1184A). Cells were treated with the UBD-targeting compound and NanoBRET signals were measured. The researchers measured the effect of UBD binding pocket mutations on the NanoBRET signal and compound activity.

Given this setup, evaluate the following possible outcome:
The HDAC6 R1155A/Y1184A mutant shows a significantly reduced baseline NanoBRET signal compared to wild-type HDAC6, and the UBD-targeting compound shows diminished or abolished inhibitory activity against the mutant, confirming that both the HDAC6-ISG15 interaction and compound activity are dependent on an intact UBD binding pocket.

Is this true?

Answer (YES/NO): YES